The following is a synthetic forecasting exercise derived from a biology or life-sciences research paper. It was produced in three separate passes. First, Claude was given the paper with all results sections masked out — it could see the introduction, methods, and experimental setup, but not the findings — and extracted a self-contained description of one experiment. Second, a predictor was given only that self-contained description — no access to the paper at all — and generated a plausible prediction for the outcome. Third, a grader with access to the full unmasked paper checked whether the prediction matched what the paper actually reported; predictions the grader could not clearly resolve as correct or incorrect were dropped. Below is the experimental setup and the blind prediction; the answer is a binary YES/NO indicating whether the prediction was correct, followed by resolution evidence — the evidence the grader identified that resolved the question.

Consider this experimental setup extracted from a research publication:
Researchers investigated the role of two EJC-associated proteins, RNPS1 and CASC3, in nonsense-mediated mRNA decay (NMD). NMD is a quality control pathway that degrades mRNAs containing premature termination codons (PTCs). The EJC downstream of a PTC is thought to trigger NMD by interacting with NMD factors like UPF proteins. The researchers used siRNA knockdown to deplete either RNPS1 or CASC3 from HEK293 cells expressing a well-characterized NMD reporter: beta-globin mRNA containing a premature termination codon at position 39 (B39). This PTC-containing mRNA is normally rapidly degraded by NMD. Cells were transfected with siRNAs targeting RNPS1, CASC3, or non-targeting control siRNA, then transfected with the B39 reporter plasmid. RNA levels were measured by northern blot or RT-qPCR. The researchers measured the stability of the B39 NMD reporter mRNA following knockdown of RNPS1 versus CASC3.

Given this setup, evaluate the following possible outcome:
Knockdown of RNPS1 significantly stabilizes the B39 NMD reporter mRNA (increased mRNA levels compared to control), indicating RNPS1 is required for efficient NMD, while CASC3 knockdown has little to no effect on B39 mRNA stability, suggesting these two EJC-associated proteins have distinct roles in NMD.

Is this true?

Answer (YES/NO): NO